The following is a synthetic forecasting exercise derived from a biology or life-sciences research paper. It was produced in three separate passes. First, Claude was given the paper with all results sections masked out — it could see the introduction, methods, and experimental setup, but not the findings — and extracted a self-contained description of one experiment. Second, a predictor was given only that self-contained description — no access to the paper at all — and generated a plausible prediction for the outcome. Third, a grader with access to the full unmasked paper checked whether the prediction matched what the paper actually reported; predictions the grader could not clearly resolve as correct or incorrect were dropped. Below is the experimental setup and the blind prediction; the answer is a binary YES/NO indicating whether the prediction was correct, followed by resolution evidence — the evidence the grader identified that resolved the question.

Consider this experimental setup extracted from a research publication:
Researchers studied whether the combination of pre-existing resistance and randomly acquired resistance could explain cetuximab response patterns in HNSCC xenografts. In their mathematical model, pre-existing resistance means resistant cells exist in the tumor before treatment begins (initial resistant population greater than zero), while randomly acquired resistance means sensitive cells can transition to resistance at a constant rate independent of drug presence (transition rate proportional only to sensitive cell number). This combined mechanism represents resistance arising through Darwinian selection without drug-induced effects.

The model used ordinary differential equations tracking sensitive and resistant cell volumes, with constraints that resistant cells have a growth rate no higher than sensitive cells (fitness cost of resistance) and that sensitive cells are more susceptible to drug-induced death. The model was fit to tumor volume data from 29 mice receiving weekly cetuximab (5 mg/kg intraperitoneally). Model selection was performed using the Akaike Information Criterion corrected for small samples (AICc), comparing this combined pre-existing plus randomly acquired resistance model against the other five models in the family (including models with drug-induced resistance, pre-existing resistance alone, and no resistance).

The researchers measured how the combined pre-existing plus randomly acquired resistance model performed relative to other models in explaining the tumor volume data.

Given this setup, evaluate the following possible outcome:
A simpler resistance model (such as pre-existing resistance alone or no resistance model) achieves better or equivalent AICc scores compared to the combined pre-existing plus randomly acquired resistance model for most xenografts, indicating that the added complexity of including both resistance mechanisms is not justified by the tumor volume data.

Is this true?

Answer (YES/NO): NO